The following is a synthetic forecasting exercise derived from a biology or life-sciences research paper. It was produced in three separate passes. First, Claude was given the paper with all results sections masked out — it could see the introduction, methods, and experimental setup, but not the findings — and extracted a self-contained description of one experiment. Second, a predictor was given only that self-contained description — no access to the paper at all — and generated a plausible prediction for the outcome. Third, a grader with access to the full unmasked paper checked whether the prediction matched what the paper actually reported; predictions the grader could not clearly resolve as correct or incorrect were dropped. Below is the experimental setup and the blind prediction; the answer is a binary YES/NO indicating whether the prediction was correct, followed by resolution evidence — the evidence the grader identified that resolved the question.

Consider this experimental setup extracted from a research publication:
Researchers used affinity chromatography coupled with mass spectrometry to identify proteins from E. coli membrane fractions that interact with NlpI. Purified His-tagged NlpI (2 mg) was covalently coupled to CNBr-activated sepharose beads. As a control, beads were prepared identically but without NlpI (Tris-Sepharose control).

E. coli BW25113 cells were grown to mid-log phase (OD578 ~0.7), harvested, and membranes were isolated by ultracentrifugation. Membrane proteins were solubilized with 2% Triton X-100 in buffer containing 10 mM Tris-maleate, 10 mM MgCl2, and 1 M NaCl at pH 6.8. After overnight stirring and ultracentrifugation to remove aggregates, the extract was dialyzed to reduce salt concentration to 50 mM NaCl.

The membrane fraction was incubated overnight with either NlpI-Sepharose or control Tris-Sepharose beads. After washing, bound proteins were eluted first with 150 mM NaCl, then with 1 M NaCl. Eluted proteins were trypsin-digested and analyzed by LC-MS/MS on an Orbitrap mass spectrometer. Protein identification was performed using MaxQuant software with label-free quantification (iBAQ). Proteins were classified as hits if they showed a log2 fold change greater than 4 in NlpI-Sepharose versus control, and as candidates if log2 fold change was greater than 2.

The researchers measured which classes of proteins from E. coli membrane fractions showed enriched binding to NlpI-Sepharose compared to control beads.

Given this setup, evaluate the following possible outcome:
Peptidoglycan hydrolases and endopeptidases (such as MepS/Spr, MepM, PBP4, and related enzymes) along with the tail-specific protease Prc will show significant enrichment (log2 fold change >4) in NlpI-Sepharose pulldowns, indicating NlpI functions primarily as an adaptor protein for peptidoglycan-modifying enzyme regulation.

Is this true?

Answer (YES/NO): NO